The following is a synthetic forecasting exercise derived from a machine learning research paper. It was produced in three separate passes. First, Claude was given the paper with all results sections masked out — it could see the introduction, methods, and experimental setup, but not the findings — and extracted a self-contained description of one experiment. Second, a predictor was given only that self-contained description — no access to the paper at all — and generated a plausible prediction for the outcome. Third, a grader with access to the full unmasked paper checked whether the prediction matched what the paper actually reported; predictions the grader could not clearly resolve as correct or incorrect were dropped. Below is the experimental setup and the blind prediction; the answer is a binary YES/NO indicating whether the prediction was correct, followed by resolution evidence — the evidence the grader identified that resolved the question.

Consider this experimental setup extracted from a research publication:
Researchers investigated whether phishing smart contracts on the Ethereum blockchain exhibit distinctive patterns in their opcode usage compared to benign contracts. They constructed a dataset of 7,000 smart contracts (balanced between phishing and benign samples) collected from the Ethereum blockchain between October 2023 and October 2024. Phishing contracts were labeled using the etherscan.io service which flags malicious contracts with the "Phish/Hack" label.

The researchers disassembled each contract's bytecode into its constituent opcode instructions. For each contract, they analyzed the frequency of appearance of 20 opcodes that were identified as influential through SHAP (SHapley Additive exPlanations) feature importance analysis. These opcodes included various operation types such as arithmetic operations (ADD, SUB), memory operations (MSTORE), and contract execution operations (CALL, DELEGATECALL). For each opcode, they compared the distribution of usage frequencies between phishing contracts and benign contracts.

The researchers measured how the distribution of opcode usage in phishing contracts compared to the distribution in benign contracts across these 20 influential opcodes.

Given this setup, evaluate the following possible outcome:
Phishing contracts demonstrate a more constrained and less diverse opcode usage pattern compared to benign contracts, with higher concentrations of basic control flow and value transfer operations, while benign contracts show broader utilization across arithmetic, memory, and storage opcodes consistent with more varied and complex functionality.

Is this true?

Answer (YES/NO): NO